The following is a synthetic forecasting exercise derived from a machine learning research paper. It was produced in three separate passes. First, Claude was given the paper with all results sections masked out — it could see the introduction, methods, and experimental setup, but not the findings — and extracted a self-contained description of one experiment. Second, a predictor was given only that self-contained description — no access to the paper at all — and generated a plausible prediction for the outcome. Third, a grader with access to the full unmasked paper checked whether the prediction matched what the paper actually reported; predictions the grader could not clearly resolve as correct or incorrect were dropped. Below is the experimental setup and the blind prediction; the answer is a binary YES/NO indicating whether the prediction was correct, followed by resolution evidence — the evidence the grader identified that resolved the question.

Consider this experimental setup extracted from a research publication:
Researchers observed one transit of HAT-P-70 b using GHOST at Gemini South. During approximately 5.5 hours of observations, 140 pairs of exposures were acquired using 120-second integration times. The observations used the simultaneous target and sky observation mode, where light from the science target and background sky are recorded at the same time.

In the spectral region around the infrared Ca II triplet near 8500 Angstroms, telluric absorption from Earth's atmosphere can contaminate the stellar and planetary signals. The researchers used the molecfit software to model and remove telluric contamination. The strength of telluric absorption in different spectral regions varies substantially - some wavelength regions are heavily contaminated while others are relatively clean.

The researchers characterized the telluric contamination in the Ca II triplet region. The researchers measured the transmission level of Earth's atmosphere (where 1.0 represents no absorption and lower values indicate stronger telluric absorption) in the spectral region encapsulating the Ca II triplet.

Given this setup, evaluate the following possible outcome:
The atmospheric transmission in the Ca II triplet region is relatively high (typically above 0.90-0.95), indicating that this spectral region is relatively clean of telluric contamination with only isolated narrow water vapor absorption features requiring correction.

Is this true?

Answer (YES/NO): YES